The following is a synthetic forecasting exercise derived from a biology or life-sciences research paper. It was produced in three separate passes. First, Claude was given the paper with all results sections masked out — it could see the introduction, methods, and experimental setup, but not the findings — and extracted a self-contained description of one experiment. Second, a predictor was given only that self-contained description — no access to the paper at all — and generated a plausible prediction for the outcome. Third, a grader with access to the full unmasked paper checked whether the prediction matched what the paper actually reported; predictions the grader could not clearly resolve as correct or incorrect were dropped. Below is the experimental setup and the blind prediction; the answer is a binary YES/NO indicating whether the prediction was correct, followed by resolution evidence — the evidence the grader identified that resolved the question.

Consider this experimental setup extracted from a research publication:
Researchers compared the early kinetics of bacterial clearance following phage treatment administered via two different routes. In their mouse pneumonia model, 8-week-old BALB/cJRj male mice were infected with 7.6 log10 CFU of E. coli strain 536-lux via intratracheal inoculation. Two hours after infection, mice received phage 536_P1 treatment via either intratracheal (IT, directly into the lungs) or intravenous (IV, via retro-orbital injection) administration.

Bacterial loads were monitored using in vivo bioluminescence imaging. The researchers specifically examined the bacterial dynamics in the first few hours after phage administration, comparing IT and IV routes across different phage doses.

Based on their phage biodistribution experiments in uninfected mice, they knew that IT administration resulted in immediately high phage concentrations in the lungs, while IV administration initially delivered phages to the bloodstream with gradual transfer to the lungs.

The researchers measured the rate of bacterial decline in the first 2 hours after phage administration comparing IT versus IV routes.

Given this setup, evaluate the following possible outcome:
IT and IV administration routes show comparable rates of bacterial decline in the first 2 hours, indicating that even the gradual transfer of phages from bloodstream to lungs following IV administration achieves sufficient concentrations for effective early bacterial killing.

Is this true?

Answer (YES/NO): YES